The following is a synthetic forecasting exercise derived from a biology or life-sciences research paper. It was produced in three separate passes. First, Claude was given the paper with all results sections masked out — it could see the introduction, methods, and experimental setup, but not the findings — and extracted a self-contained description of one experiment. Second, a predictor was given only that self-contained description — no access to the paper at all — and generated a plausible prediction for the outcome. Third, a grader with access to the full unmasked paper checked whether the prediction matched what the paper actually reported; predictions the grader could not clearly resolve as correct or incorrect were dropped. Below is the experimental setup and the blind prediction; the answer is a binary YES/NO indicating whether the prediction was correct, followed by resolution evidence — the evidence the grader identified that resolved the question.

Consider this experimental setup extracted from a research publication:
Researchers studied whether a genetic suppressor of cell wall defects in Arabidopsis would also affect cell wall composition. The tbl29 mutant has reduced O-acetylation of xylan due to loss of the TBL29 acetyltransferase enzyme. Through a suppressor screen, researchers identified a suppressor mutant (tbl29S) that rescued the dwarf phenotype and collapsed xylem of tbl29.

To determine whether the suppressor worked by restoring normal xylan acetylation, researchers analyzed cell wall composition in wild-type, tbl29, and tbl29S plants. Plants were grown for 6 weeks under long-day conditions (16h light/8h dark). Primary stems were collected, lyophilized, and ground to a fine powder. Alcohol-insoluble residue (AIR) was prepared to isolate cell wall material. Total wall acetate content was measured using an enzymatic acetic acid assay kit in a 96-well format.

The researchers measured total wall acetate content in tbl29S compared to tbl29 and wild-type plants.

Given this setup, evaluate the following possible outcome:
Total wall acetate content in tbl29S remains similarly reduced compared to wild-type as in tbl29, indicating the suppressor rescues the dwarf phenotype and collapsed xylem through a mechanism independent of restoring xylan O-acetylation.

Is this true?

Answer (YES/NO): YES